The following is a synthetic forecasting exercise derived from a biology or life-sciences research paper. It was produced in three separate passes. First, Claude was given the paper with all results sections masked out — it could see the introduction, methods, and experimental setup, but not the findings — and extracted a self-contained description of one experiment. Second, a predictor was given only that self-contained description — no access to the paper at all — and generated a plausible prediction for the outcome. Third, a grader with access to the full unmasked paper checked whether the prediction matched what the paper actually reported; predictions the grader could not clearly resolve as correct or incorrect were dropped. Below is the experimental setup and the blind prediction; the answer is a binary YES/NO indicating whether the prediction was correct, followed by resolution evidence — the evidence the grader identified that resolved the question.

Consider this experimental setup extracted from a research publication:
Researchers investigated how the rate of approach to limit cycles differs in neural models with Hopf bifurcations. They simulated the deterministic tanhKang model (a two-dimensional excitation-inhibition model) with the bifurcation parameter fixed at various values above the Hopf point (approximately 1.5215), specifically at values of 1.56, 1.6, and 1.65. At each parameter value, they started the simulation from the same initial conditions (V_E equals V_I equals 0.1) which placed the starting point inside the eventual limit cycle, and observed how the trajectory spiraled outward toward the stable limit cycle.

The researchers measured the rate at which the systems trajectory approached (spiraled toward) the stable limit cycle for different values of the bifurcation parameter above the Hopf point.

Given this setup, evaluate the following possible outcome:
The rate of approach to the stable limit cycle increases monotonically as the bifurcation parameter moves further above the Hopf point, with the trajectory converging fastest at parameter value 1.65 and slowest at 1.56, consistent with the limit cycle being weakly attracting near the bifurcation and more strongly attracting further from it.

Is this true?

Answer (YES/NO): YES